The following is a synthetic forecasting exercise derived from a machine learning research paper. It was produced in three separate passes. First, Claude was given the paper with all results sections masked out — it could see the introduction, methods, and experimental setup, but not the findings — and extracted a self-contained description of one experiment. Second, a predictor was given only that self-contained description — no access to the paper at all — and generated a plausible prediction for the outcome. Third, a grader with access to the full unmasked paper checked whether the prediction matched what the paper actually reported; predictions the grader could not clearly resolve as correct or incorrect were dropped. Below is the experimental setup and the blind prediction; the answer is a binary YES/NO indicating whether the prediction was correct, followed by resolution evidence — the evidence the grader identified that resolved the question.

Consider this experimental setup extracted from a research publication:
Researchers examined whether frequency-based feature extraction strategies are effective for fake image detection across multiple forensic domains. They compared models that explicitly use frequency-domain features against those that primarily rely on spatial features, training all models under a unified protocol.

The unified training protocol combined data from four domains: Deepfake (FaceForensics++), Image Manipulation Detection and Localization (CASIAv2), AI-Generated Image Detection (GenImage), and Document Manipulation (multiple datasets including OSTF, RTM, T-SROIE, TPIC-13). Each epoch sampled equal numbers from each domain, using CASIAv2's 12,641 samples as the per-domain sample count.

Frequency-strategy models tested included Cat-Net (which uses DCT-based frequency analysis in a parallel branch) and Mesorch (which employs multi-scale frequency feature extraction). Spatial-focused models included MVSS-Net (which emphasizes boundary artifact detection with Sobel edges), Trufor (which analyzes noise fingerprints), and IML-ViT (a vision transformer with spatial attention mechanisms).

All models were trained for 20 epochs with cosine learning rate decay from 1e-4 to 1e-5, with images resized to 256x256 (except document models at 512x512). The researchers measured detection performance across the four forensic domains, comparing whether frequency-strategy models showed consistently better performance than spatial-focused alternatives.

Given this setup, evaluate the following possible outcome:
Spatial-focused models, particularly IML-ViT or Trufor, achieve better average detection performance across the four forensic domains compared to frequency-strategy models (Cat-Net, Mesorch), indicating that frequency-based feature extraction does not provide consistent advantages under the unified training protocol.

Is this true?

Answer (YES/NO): NO